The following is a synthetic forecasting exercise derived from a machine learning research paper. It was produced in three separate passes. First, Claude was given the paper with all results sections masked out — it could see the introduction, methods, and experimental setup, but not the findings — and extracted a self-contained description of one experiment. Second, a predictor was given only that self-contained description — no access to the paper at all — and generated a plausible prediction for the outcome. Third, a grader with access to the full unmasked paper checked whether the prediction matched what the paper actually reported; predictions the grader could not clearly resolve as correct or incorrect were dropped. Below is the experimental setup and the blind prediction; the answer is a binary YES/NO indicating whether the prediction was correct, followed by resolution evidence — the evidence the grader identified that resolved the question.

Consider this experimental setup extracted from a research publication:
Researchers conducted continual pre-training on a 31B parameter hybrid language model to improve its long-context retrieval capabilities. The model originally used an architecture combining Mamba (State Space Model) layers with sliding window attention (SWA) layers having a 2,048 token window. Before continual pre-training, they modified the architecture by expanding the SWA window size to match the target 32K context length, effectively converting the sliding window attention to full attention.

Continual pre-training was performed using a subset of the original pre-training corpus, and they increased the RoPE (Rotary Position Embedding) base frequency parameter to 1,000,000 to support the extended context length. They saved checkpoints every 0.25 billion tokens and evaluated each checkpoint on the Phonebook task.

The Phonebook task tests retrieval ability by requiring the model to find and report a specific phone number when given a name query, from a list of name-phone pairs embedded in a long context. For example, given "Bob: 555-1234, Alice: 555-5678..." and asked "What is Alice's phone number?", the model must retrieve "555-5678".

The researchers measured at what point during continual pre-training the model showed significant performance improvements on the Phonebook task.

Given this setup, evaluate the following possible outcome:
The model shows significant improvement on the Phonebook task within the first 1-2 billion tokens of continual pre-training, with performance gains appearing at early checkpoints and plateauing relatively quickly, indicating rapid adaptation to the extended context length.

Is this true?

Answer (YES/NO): NO